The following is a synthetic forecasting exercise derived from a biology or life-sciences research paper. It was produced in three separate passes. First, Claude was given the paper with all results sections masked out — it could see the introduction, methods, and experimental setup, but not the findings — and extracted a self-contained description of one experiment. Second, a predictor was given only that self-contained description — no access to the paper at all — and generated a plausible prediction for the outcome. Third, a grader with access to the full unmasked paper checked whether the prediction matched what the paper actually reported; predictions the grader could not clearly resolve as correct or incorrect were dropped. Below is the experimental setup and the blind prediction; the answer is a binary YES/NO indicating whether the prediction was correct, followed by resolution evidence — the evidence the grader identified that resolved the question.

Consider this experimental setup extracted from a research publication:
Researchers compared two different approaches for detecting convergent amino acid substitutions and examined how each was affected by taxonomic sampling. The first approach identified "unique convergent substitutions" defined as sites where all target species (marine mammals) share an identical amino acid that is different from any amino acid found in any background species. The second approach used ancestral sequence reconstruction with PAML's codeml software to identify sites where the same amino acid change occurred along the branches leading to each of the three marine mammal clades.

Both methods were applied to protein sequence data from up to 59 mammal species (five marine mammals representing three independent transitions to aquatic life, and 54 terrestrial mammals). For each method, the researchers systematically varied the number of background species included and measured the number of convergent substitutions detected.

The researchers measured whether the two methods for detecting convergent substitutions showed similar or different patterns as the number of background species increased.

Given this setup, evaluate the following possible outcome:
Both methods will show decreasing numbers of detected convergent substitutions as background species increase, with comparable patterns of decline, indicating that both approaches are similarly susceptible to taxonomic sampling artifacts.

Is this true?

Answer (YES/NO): YES